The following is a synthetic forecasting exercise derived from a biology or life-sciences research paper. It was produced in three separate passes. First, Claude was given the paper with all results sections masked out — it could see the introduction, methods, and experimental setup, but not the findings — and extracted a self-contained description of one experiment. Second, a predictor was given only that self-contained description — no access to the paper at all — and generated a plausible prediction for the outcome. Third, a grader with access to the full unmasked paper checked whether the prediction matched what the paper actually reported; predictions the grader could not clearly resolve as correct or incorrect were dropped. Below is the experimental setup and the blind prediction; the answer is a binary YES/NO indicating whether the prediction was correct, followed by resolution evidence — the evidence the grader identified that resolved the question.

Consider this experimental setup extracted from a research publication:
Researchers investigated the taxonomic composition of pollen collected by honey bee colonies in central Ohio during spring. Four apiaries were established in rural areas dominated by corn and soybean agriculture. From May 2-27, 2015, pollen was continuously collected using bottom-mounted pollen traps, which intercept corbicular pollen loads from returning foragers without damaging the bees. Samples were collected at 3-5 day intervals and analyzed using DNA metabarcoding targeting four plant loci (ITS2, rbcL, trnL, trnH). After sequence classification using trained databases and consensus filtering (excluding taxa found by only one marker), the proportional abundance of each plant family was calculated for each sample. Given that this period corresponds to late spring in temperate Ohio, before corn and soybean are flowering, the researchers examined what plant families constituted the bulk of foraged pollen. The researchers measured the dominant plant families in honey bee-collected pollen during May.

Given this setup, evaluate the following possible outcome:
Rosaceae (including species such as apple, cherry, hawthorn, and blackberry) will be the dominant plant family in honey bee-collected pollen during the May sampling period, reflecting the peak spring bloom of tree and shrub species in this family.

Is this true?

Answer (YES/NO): NO